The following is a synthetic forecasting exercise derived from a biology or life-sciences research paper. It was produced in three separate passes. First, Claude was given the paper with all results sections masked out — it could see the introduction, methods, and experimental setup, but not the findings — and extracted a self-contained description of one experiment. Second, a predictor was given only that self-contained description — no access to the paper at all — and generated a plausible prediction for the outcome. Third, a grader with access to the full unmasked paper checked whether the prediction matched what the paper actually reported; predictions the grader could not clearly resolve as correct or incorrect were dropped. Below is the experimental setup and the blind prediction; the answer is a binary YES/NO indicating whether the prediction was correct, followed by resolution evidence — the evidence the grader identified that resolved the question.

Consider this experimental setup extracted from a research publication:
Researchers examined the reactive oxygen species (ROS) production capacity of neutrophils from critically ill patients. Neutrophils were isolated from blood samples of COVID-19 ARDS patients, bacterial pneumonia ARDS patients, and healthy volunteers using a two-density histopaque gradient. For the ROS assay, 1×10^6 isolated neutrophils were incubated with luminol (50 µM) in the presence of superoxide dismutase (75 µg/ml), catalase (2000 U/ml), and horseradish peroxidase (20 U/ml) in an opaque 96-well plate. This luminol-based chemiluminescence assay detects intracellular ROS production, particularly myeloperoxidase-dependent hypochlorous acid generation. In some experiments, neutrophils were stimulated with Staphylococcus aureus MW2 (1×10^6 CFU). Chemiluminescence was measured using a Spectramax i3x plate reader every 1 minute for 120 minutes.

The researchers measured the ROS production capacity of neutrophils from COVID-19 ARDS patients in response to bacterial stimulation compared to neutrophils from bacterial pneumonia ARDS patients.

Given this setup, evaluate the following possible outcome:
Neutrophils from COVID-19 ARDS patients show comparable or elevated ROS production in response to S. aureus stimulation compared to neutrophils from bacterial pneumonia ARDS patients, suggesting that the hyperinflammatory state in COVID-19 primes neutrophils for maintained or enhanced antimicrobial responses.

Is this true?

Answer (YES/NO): YES